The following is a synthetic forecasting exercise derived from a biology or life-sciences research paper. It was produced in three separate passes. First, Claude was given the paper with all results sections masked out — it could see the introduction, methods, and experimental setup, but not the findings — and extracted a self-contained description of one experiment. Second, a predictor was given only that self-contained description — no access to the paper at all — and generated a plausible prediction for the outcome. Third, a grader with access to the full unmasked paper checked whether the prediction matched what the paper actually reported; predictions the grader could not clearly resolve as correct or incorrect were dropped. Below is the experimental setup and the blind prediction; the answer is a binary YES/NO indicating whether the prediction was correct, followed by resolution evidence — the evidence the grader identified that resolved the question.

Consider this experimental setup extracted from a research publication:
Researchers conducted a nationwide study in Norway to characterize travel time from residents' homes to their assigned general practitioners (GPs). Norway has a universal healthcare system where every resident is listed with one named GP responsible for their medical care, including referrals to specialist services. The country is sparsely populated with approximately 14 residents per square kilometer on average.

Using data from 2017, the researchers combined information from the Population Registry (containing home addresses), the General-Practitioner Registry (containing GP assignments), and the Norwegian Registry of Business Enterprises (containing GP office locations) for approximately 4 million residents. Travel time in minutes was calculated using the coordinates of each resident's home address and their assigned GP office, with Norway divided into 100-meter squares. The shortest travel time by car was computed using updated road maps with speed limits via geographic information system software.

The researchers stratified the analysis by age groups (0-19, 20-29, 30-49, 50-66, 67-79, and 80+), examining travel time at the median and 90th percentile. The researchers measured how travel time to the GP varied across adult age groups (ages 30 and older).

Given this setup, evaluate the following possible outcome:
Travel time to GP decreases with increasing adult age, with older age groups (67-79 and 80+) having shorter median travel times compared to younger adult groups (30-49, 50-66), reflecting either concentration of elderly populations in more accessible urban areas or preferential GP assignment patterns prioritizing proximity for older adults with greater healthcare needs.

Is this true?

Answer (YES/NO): YES